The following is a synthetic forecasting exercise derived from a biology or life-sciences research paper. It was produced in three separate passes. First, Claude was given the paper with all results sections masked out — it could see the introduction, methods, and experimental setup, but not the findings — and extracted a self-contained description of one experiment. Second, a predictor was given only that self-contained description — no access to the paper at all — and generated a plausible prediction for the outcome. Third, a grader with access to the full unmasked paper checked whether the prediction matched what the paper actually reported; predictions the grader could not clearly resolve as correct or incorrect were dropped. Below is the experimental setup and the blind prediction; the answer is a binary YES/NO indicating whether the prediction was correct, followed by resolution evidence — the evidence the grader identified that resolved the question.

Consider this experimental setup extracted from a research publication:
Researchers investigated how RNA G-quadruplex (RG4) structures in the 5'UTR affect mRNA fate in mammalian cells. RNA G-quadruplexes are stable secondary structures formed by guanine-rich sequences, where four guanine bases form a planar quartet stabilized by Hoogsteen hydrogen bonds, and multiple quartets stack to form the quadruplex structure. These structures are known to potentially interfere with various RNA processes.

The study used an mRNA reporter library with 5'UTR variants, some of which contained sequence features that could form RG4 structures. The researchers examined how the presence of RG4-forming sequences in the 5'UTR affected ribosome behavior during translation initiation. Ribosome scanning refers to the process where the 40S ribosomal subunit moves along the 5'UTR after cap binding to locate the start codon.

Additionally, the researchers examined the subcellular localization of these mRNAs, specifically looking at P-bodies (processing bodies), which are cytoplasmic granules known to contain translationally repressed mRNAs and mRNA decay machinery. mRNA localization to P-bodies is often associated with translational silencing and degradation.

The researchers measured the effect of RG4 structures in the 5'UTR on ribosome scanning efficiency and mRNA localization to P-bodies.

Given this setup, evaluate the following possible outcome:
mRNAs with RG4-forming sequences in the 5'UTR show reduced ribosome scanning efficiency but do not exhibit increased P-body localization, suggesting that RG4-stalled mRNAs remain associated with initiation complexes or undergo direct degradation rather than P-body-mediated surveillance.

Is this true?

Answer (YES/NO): NO